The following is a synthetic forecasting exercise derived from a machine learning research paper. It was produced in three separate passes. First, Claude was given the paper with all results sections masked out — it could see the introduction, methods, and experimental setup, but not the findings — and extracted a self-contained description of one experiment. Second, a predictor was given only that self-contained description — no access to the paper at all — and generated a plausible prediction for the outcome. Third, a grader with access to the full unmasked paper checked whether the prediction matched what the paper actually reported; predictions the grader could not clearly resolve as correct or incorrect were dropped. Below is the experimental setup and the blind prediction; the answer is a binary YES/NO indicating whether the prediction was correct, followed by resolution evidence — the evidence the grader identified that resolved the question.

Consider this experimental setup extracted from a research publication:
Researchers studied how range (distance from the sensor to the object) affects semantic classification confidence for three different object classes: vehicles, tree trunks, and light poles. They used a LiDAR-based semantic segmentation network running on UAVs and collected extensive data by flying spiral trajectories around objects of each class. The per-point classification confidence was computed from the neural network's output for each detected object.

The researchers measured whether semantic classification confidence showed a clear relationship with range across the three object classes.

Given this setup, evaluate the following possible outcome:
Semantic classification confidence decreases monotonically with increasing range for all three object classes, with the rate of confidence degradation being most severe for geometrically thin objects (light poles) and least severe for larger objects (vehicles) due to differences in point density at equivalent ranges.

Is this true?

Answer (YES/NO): NO